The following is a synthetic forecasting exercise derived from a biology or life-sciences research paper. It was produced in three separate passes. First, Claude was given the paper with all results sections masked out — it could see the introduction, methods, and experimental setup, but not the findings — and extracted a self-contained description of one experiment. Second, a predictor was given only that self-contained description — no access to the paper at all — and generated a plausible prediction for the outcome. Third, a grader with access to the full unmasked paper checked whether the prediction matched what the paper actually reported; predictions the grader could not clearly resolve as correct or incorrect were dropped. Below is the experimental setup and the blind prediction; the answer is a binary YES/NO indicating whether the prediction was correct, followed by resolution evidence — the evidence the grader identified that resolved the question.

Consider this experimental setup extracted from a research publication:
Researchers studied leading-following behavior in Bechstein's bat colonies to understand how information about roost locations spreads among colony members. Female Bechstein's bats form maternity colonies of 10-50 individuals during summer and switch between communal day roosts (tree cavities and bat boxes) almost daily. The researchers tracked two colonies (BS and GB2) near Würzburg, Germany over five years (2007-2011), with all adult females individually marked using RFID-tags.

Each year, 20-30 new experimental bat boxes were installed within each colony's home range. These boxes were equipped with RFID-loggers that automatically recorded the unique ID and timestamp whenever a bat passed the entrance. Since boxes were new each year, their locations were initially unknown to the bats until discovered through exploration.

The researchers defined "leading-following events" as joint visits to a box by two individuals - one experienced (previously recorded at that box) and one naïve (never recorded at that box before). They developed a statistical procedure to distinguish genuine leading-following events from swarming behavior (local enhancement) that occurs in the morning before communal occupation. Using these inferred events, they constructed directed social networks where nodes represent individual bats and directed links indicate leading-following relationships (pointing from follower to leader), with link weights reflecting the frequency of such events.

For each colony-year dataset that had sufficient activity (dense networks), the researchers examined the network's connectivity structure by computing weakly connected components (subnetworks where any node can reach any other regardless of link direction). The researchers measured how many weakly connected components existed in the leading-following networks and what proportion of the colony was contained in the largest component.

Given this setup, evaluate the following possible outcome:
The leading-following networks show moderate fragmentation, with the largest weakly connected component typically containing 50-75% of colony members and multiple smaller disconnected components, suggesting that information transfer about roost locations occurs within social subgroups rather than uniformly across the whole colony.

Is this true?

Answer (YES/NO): NO